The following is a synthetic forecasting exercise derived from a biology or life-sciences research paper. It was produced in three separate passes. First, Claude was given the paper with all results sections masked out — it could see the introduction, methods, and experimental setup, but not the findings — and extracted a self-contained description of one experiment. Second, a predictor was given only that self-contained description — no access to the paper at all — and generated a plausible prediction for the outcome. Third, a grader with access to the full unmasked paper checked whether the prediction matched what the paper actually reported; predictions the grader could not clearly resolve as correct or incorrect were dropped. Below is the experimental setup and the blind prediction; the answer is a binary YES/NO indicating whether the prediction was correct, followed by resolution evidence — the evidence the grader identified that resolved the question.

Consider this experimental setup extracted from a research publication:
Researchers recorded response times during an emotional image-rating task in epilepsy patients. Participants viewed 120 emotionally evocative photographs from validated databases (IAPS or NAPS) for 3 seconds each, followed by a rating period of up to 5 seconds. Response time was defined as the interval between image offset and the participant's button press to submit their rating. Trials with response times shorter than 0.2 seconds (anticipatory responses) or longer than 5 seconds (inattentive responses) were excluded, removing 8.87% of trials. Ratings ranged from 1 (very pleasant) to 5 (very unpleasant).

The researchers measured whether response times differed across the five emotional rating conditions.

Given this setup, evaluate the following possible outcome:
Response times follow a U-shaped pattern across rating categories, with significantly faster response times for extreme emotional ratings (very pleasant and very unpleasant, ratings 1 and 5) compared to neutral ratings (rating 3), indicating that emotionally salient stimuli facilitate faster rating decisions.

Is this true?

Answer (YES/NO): NO